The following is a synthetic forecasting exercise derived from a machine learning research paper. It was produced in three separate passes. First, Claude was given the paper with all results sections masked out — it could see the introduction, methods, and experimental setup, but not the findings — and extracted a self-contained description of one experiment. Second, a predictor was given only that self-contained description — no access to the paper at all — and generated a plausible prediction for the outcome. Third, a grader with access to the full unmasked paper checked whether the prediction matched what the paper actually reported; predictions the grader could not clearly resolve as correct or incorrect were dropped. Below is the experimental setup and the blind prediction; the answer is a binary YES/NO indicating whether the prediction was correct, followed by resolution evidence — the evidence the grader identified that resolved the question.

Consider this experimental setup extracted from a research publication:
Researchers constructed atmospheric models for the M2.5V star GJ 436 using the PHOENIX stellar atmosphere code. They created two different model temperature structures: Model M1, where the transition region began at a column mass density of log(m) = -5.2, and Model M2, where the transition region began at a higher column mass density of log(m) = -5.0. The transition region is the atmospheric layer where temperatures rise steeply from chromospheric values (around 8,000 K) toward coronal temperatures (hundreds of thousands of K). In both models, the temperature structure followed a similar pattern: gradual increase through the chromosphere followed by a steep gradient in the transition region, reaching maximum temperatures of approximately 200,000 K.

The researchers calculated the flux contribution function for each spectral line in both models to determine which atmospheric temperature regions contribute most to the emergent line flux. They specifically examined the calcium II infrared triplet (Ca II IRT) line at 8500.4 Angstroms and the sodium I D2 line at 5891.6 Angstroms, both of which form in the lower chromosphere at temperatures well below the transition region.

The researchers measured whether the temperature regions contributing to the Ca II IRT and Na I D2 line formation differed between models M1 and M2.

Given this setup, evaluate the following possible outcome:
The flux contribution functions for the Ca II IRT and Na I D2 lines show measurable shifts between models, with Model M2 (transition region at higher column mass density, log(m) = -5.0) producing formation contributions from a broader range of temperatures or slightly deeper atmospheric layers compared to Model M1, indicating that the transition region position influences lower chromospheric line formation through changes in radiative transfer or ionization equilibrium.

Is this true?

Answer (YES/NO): NO